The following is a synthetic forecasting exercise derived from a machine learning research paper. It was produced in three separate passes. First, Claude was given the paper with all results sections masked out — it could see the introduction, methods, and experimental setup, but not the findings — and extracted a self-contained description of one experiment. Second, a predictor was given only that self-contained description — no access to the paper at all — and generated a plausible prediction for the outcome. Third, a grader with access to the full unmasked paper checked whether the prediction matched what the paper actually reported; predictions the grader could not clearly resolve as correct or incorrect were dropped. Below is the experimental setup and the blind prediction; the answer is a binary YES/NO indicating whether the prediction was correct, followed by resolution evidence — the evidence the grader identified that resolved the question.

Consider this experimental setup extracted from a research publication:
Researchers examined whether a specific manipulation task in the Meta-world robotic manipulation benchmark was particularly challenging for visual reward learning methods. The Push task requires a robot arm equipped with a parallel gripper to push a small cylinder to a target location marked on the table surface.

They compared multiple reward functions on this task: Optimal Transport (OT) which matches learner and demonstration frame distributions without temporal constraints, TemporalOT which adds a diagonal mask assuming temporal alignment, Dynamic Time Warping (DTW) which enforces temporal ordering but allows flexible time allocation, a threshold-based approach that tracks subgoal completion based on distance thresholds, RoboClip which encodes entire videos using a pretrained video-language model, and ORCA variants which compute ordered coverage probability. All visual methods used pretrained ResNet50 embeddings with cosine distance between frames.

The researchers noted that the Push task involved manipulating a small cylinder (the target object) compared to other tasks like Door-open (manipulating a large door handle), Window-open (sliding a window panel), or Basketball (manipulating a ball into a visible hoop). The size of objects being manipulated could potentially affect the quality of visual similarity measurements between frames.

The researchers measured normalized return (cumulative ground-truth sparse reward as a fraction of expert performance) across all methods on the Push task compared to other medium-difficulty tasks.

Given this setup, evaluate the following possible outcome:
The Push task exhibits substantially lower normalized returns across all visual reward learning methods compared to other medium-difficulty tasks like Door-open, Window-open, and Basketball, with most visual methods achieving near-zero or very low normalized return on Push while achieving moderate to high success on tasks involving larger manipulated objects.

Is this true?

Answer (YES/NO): YES